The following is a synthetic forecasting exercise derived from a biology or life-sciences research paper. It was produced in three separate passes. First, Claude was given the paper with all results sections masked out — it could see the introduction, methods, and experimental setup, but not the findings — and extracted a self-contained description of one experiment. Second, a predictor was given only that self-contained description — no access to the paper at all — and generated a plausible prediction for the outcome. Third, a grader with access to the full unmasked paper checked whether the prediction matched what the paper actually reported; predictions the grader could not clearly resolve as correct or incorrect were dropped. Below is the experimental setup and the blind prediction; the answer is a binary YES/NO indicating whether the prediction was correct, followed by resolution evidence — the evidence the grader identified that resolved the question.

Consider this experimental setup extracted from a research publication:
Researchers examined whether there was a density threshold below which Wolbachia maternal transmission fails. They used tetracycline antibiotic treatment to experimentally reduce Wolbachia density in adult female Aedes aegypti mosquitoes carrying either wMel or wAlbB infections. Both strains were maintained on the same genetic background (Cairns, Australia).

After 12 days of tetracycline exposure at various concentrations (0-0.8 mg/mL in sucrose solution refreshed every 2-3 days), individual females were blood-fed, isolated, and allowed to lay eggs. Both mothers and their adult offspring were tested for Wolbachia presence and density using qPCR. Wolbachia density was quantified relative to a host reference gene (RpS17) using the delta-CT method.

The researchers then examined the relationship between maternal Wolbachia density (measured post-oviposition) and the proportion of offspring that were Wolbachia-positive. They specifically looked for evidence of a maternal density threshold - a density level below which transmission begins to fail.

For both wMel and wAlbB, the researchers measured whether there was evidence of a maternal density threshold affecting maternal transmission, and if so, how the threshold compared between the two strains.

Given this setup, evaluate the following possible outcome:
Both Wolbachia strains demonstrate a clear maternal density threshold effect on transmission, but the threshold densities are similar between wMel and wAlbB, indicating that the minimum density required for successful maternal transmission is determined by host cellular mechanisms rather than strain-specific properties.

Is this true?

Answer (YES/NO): NO